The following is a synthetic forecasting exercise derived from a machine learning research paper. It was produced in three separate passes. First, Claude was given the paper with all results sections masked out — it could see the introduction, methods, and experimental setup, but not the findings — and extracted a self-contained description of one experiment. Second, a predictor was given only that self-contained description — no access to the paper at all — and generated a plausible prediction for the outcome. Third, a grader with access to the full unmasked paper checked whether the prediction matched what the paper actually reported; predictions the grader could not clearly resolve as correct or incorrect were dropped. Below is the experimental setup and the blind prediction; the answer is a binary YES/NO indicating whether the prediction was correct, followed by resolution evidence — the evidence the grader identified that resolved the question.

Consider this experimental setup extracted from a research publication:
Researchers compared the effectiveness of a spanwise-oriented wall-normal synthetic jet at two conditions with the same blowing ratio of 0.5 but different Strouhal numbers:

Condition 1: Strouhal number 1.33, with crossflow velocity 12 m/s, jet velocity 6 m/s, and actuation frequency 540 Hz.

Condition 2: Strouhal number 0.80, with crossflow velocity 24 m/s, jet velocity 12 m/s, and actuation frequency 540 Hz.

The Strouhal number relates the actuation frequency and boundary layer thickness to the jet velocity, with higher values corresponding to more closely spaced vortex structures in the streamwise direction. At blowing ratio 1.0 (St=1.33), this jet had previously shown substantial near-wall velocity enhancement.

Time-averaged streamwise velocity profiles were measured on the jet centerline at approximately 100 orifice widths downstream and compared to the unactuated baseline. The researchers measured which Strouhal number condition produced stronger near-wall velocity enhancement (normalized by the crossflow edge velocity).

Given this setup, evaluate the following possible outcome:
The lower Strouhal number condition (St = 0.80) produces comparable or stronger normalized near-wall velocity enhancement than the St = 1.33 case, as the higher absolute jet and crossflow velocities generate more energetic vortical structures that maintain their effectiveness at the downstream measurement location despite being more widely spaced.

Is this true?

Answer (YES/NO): YES